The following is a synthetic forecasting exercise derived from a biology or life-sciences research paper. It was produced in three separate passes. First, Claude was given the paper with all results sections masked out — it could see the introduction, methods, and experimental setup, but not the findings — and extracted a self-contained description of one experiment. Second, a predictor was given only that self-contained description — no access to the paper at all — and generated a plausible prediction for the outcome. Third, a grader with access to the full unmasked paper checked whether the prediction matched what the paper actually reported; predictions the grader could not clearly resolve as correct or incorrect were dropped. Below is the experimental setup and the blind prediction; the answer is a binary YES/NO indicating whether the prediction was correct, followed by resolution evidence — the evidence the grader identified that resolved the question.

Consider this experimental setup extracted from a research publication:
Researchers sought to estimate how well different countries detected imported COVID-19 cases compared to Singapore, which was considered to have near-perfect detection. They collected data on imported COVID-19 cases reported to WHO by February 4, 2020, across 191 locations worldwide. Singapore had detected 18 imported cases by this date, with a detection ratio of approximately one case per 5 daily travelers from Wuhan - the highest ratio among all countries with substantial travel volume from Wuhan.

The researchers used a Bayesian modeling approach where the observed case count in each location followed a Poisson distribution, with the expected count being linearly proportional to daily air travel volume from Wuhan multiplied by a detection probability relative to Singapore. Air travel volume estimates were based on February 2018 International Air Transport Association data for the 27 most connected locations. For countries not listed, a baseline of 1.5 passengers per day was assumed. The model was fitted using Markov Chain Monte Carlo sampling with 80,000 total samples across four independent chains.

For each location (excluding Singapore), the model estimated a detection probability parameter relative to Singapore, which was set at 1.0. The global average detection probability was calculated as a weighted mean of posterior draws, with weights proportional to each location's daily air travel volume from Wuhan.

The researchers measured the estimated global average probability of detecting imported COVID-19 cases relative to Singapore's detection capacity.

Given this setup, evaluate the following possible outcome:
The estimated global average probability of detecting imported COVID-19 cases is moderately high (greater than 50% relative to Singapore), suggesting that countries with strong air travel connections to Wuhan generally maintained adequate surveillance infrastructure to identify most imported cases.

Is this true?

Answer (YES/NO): NO